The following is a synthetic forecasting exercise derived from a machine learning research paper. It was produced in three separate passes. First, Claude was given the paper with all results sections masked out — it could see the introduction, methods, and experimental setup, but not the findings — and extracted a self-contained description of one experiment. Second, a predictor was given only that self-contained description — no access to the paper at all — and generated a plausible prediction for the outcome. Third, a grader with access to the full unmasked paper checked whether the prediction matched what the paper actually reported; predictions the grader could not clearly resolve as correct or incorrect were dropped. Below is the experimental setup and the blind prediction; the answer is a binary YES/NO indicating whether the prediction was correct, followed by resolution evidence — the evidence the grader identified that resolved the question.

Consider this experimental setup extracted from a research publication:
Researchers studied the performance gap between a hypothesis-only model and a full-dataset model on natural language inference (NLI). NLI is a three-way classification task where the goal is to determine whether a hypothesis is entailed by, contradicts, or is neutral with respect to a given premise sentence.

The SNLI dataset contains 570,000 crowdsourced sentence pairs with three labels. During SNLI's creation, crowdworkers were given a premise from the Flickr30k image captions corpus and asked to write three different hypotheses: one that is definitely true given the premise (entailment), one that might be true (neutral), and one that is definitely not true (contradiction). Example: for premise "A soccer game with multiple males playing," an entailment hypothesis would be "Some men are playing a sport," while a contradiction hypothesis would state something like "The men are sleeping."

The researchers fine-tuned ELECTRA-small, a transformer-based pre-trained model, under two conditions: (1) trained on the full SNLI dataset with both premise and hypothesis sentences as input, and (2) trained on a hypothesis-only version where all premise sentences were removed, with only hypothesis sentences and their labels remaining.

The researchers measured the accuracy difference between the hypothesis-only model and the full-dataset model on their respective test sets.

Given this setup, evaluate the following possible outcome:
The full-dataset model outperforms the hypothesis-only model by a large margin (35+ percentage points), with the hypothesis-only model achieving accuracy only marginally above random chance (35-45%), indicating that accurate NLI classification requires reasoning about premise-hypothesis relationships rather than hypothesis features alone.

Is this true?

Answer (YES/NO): NO